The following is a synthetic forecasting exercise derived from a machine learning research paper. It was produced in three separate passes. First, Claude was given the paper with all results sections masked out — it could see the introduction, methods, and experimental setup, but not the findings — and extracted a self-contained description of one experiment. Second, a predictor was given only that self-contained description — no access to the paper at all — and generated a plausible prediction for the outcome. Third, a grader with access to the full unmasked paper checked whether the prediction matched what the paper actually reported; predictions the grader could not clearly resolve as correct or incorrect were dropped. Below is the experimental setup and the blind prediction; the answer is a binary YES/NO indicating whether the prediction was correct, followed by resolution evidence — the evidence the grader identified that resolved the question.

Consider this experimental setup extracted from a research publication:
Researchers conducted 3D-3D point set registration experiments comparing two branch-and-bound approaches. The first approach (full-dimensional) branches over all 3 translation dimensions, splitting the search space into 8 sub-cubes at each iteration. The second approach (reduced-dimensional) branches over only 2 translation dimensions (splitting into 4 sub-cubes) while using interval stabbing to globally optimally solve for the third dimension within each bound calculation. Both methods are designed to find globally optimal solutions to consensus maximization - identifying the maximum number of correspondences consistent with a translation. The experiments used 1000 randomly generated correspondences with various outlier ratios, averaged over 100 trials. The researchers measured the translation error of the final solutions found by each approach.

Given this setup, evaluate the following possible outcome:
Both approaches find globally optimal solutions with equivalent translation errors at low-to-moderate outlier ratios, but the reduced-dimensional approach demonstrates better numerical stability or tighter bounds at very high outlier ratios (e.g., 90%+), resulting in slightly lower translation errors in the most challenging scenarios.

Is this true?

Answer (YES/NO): NO